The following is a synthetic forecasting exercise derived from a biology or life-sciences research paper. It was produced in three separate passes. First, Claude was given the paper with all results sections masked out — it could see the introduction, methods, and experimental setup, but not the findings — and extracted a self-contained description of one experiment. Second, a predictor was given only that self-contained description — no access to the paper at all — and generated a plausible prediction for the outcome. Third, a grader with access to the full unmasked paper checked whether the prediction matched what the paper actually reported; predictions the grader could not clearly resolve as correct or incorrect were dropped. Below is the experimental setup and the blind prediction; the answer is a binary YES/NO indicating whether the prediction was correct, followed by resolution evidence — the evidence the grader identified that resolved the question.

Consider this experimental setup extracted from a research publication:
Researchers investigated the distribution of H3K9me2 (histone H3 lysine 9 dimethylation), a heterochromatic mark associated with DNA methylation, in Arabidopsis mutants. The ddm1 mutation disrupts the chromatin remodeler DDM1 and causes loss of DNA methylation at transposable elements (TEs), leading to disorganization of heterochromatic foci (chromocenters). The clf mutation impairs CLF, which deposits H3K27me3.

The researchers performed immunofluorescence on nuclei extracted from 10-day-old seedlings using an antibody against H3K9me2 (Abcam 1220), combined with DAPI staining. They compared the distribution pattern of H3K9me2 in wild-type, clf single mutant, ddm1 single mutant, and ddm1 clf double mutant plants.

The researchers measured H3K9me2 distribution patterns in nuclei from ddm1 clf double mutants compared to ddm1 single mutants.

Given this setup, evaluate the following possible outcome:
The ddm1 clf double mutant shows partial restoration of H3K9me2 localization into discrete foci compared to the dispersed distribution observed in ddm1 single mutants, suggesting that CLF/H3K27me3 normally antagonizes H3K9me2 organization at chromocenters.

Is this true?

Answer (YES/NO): YES